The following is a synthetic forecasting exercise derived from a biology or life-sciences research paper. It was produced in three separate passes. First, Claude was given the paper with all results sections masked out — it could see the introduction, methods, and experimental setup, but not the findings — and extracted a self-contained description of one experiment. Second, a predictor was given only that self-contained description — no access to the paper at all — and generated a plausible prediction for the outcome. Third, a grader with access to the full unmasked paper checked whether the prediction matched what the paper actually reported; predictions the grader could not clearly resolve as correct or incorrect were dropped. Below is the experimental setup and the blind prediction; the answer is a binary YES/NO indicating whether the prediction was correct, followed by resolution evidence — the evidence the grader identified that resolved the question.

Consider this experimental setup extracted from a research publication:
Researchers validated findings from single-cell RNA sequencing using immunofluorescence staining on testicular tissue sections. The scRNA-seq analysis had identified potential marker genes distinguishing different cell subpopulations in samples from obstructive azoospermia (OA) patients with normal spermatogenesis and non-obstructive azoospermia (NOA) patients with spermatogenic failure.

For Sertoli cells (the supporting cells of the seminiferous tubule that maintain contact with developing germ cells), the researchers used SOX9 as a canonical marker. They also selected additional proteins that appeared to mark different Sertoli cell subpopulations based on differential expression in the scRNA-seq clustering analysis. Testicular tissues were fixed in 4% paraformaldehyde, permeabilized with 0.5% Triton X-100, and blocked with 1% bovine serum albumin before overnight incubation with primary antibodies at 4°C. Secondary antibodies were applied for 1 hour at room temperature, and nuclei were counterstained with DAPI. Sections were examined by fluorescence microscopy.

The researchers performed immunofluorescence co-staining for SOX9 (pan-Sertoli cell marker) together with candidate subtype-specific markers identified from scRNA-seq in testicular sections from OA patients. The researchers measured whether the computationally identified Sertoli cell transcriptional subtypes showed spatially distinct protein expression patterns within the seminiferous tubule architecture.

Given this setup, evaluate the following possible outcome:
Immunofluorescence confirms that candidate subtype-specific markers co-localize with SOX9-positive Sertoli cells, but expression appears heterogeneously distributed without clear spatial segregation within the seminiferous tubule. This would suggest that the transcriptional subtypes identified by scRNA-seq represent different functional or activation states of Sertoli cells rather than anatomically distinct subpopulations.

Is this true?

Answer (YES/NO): NO